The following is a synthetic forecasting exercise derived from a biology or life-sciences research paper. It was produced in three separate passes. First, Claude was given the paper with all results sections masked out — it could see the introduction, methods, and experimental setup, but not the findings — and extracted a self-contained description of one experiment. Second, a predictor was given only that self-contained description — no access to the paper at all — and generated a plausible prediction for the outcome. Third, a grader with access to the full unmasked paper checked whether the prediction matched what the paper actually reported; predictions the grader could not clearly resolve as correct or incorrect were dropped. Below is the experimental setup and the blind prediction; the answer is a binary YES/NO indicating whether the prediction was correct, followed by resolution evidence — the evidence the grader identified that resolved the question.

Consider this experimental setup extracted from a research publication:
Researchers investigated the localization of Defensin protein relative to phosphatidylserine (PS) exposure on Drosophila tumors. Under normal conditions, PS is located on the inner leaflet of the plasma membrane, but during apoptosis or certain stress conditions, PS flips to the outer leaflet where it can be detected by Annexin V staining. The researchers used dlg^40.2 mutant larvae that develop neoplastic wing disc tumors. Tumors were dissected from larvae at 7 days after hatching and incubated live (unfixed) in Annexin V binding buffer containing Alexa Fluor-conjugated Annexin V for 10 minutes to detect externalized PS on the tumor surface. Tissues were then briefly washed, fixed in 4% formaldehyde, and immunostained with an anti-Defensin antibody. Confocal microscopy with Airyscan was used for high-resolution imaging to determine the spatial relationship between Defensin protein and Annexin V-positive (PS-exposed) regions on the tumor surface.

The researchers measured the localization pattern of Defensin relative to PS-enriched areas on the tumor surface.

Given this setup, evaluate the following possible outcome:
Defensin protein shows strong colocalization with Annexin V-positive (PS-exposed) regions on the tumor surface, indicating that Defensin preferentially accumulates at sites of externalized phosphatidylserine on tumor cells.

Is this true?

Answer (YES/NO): YES